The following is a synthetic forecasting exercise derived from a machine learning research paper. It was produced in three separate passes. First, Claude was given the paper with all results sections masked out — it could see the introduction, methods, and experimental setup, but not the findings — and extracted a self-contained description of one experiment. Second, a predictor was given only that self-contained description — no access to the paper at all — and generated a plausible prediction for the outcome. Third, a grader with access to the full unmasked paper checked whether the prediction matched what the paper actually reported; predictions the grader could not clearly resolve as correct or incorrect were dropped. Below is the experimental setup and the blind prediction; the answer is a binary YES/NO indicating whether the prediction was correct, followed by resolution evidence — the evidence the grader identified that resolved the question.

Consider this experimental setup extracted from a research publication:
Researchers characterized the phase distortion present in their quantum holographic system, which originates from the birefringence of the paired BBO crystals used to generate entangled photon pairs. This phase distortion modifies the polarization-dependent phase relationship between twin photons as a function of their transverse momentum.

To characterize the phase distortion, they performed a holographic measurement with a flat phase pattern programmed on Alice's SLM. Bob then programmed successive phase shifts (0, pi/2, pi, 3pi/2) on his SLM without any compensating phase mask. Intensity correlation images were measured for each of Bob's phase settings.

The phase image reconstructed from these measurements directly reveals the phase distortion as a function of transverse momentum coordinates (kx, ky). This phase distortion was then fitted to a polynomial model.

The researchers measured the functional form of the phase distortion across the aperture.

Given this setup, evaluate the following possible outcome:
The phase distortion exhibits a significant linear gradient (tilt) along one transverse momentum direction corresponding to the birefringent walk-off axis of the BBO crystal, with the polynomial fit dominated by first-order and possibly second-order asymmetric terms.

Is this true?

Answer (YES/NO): NO